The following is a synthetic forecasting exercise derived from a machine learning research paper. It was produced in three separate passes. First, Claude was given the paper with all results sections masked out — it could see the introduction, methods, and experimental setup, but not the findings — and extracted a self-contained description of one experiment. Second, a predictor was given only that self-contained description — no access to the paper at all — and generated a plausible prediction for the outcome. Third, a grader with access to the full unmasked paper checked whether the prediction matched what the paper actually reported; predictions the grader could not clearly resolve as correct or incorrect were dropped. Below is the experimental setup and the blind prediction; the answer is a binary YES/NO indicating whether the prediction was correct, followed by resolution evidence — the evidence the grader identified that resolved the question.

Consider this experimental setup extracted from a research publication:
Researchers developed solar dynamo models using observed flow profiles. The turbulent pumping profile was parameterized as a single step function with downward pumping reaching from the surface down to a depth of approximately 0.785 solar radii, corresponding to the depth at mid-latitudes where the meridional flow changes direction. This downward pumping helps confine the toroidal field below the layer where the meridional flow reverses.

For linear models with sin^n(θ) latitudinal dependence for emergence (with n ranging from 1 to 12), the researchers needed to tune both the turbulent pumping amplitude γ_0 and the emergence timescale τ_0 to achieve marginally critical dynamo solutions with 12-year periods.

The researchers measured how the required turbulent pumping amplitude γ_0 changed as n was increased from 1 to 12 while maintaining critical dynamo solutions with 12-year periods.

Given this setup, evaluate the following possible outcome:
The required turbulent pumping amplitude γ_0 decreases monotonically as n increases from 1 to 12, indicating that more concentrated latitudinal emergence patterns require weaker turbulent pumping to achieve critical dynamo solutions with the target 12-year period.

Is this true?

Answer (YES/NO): YES